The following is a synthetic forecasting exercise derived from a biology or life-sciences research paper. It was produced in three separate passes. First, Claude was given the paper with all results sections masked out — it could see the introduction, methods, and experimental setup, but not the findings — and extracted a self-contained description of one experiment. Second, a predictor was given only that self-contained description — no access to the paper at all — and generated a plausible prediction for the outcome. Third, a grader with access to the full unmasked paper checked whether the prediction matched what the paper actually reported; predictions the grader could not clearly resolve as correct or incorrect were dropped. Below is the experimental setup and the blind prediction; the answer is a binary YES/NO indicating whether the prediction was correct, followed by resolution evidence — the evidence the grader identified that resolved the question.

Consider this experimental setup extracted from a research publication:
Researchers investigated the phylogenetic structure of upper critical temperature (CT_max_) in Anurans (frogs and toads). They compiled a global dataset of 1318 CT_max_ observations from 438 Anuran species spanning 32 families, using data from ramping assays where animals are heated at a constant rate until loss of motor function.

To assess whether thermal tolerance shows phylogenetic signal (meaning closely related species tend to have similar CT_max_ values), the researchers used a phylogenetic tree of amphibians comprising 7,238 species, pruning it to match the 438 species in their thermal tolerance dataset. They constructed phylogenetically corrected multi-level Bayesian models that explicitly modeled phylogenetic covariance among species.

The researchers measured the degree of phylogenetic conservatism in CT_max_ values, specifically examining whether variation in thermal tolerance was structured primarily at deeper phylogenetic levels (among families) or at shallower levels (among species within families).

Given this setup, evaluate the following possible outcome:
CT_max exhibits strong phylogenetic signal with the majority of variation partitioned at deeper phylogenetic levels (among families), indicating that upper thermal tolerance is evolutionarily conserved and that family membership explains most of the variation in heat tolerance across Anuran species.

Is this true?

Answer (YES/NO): YES